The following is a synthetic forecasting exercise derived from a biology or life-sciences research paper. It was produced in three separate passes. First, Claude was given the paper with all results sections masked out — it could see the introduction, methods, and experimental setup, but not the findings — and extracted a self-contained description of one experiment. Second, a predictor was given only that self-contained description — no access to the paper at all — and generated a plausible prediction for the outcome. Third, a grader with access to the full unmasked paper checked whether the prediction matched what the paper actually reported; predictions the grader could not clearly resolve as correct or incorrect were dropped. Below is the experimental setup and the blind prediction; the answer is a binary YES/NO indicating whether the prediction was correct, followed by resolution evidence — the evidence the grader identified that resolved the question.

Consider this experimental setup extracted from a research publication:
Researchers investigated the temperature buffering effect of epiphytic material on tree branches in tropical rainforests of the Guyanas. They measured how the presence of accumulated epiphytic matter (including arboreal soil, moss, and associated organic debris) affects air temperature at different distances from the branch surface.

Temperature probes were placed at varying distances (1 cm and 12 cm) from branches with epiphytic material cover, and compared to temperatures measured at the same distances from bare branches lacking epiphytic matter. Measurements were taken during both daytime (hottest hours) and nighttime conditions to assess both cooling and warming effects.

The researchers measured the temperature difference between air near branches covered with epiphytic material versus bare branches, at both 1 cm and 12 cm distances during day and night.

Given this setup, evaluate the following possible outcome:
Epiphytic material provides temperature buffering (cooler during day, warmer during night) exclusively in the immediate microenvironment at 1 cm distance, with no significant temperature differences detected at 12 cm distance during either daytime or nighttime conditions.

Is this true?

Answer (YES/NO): NO